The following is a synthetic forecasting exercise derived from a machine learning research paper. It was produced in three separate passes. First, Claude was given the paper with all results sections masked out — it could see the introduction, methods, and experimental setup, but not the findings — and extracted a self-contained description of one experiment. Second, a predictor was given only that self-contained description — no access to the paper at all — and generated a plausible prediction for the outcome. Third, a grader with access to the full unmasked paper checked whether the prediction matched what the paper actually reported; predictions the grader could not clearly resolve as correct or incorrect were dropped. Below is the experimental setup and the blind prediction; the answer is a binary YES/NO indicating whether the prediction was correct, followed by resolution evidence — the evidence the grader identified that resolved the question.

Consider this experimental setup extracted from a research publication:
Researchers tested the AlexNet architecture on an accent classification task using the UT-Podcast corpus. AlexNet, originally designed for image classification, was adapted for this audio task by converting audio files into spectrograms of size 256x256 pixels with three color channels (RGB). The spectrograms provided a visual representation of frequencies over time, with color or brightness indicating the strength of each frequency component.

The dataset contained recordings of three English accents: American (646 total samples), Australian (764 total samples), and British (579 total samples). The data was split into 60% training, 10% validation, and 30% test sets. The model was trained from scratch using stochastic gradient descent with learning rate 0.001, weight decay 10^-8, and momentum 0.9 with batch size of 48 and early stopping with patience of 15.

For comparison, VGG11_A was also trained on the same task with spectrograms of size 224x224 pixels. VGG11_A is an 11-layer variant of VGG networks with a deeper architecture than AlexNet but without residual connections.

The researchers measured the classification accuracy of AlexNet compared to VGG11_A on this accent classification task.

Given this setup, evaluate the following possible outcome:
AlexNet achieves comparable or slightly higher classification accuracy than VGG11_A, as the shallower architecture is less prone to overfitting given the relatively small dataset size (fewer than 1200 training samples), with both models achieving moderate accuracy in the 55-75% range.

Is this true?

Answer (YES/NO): NO